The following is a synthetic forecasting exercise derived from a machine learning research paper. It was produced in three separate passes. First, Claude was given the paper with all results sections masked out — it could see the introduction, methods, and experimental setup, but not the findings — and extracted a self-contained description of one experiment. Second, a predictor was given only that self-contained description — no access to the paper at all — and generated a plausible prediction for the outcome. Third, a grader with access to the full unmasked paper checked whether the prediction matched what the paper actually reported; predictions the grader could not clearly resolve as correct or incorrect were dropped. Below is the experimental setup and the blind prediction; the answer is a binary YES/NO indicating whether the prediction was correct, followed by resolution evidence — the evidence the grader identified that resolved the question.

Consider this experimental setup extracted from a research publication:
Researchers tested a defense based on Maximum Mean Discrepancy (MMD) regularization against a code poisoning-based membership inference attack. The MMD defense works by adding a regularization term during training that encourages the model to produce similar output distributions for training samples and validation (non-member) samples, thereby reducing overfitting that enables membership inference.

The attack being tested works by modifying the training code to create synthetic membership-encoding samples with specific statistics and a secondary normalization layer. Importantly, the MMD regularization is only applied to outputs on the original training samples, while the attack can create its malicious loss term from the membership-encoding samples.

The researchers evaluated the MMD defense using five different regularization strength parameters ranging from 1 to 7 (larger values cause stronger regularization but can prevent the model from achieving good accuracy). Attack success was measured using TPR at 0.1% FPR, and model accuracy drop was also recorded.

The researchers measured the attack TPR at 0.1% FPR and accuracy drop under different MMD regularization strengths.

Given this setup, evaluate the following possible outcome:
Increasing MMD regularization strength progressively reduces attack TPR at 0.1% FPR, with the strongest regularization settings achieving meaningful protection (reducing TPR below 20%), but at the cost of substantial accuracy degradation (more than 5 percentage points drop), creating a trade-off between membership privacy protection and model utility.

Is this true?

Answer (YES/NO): NO